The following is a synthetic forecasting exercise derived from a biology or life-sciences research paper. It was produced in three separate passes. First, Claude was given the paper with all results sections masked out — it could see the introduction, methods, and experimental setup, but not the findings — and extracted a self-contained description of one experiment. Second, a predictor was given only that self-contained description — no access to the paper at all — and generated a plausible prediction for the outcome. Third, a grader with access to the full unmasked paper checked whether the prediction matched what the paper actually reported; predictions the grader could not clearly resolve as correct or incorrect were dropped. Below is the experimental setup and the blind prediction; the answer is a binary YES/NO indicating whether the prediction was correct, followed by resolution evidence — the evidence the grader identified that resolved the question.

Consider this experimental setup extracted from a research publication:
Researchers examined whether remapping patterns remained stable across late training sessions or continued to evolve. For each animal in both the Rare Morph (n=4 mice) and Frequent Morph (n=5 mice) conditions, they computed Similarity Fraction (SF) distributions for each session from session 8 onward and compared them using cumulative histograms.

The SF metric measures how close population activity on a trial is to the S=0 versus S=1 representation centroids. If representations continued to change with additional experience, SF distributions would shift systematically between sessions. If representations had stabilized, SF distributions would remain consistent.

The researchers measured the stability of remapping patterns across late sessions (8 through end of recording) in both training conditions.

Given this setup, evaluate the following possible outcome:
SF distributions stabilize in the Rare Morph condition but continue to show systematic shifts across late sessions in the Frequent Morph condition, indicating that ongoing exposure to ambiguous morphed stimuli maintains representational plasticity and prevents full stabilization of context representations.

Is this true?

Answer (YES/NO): NO